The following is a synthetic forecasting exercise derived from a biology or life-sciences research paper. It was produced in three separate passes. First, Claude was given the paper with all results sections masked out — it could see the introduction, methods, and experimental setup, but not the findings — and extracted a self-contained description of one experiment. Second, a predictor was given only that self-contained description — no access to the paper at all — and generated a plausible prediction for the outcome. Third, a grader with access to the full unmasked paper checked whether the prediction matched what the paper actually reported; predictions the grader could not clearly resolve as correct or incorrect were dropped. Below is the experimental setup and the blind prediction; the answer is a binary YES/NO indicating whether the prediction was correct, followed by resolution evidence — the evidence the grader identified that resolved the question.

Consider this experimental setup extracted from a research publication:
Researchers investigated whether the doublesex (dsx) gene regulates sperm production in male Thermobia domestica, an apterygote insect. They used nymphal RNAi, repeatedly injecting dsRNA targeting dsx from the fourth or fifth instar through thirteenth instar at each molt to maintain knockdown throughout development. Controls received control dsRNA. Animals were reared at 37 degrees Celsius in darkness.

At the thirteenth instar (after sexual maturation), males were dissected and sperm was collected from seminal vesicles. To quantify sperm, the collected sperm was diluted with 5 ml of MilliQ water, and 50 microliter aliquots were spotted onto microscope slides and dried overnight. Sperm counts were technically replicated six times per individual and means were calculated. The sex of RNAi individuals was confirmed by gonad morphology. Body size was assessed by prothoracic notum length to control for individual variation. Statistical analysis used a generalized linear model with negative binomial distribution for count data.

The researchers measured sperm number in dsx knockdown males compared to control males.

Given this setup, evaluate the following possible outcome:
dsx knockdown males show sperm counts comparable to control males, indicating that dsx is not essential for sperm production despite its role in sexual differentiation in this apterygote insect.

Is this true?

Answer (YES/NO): NO